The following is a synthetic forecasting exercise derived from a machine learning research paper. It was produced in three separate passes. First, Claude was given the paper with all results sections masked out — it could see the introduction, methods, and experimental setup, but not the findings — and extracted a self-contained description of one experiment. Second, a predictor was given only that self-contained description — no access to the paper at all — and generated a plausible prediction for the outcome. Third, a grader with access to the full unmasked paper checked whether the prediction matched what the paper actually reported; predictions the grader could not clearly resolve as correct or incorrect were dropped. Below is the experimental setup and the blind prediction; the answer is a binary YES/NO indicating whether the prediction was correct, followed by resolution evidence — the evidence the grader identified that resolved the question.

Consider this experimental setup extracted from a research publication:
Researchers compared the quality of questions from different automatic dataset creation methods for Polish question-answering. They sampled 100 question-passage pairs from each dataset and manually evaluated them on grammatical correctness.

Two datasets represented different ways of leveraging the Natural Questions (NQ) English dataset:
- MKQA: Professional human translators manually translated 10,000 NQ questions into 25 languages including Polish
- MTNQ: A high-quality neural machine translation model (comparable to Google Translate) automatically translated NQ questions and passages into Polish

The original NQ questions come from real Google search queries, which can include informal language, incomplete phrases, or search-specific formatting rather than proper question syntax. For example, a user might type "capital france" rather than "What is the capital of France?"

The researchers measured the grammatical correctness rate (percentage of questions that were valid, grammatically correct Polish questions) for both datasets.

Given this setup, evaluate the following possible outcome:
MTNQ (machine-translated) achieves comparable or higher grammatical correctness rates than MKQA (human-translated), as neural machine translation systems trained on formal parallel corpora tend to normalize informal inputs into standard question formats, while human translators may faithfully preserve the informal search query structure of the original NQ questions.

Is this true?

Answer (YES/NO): NO